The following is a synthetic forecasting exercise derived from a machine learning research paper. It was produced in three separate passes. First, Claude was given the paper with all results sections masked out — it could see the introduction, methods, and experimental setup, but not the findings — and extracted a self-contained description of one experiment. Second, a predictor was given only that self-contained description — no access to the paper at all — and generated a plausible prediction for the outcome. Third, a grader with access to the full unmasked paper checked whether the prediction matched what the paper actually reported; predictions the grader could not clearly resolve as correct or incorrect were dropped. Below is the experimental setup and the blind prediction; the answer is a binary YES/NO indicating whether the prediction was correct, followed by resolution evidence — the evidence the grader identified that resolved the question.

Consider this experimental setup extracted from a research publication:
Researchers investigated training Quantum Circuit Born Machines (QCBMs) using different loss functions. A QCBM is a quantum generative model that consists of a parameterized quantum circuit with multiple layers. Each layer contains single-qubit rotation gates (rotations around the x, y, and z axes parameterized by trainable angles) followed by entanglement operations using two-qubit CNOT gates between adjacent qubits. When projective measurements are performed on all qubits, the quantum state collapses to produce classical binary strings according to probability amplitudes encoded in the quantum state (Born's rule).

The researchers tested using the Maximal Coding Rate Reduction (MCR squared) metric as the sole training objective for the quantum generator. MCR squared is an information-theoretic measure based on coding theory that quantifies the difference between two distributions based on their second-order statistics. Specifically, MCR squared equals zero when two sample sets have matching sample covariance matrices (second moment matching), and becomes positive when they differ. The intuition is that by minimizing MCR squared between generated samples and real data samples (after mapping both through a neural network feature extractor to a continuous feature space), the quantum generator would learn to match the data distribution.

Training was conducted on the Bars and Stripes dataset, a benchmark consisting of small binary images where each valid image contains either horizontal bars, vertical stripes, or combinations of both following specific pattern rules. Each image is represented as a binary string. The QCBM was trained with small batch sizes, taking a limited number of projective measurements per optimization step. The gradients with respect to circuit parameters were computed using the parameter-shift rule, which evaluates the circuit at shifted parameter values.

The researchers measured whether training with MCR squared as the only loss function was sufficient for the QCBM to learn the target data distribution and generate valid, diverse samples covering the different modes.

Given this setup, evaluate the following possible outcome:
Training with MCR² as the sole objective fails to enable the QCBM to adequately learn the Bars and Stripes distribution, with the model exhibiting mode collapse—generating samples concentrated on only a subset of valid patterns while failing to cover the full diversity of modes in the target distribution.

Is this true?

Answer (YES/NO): NO